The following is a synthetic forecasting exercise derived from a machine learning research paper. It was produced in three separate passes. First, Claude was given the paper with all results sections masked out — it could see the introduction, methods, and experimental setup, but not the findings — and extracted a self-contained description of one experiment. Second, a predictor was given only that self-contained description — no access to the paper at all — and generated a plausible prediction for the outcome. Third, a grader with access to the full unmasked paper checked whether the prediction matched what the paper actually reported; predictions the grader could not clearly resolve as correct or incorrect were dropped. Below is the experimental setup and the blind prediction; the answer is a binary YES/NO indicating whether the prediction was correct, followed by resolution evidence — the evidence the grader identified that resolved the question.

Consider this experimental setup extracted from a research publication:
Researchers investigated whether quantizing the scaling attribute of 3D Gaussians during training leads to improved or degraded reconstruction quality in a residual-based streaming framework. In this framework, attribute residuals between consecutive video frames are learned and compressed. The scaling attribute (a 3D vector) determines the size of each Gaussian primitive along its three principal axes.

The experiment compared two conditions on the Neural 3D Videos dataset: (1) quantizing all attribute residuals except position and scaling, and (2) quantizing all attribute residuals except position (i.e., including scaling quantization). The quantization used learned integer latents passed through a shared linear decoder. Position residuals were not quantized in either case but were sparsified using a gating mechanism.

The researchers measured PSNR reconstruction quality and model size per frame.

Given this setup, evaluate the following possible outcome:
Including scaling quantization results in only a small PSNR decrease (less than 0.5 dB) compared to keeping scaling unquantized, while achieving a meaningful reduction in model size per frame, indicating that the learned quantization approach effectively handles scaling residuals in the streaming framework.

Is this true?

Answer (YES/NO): NO